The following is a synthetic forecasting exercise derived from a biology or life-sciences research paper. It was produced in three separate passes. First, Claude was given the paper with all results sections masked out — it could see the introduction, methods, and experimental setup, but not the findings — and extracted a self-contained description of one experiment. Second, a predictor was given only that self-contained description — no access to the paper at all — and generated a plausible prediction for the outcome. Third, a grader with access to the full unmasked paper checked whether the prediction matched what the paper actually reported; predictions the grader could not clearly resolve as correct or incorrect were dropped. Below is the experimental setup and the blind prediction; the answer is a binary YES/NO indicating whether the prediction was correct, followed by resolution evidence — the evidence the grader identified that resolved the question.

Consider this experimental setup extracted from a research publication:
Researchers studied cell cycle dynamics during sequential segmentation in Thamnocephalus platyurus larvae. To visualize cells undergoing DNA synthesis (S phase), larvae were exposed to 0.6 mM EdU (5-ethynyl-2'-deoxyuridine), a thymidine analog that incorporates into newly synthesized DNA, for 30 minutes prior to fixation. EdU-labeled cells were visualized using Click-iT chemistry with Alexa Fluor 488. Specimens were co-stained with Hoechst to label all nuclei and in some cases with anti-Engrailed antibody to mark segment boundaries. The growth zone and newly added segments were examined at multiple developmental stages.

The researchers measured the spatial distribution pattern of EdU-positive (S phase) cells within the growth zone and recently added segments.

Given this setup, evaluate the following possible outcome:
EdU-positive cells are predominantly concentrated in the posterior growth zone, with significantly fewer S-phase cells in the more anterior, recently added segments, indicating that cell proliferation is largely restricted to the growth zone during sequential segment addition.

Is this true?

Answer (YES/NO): NO